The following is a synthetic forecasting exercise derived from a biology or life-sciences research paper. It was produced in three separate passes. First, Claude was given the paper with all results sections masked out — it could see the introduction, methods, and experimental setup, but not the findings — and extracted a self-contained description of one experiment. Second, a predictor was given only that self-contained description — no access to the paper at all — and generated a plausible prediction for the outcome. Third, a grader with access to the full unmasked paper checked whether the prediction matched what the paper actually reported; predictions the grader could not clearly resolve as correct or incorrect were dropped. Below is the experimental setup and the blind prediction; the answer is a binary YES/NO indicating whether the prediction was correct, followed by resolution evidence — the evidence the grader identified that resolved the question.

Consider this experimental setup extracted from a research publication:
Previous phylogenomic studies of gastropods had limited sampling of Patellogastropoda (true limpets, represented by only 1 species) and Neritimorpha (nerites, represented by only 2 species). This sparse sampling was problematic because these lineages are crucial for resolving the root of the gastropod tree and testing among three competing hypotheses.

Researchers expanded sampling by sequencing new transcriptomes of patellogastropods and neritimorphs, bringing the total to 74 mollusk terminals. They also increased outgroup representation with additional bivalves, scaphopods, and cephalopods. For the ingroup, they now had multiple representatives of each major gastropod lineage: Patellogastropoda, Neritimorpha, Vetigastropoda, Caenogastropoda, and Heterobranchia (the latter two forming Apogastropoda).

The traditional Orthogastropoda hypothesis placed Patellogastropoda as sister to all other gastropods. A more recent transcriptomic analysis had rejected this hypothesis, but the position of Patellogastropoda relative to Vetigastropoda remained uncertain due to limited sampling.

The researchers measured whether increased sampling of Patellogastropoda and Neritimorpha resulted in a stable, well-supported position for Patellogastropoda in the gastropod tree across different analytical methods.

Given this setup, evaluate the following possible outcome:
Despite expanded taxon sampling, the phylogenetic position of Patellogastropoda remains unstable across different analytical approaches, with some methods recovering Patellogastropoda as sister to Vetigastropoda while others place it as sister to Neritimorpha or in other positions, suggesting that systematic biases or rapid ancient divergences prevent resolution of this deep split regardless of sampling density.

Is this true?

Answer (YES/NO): NO